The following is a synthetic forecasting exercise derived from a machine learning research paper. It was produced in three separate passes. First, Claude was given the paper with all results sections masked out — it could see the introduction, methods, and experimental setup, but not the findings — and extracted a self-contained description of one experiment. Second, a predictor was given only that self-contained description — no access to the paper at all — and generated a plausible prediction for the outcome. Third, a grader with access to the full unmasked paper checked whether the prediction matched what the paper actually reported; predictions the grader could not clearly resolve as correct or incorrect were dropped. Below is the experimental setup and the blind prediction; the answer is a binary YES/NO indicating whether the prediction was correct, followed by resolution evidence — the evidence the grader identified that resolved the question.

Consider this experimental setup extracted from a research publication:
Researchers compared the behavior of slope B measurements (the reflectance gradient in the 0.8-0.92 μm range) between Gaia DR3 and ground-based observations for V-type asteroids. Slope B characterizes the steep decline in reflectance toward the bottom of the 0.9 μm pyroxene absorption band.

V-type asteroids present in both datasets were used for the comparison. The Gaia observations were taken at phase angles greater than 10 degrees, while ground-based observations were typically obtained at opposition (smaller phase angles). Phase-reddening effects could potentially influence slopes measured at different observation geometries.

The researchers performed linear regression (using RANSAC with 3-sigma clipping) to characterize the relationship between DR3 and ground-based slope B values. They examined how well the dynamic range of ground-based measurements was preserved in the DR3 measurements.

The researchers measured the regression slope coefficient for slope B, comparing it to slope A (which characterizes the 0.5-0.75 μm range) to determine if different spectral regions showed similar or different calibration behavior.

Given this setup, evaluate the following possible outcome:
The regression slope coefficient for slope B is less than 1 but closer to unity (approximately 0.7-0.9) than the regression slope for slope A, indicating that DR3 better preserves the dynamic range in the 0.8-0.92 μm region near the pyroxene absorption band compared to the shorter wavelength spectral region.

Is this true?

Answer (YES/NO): YES